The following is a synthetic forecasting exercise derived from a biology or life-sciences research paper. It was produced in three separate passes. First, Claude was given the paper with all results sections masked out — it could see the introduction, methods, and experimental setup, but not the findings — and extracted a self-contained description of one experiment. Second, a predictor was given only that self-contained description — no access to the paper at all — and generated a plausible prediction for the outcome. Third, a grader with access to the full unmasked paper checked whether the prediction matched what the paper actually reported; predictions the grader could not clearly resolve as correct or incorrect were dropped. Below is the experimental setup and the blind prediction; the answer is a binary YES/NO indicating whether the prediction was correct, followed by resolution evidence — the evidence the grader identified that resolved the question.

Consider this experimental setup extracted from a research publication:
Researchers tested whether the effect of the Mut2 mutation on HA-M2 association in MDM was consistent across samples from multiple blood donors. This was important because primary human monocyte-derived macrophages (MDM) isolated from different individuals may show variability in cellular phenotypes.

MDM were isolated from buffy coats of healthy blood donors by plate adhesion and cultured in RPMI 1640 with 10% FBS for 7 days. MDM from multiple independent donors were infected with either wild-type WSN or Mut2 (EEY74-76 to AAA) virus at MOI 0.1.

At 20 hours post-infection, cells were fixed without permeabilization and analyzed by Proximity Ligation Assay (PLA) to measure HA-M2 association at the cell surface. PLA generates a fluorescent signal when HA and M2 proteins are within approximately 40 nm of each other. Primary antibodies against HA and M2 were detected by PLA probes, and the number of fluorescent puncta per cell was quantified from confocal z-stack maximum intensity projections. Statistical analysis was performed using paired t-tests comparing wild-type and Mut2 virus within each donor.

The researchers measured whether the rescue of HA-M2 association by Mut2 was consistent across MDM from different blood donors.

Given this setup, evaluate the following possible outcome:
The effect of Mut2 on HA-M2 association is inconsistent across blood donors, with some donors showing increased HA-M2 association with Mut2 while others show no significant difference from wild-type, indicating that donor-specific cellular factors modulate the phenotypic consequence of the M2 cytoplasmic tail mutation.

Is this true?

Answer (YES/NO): NO